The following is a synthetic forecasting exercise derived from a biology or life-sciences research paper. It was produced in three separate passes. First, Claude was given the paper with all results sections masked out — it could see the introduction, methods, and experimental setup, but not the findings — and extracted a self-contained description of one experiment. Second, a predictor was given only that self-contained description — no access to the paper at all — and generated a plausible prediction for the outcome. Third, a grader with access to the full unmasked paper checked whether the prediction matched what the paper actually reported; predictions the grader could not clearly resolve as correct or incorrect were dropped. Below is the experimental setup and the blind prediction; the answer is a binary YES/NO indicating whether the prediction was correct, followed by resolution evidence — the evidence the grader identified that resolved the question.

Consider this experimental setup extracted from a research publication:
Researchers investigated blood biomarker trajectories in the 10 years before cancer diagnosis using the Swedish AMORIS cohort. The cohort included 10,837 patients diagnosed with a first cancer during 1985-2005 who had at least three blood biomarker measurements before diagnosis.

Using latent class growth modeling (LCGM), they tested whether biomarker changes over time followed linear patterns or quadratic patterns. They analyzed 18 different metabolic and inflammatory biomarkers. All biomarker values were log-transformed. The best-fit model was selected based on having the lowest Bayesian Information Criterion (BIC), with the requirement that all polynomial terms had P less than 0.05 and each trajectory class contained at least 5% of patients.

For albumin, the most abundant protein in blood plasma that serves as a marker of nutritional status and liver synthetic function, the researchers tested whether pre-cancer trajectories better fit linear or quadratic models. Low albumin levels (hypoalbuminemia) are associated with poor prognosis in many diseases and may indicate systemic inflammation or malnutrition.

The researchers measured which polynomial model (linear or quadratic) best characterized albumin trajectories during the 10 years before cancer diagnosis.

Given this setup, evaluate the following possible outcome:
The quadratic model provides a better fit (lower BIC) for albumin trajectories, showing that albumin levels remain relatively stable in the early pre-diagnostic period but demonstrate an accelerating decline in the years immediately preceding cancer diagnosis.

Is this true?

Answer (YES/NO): NO